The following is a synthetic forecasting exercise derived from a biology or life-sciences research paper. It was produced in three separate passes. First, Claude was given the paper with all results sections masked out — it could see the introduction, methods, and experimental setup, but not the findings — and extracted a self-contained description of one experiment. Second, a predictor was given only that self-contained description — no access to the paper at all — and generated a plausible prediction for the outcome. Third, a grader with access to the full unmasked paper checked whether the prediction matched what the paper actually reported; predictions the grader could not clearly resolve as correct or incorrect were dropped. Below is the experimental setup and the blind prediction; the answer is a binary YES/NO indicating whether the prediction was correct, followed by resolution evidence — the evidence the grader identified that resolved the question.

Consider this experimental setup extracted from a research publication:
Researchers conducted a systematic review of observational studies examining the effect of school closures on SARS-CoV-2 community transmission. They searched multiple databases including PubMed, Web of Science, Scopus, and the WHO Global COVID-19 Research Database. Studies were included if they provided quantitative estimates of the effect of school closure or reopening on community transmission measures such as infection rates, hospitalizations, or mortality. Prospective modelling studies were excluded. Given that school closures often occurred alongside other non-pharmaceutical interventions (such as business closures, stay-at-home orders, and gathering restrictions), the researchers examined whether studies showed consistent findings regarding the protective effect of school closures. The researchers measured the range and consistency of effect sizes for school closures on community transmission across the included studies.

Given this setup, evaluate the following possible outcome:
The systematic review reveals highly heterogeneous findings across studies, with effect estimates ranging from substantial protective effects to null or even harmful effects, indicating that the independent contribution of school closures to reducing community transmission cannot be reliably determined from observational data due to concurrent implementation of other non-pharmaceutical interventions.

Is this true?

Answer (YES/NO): NO